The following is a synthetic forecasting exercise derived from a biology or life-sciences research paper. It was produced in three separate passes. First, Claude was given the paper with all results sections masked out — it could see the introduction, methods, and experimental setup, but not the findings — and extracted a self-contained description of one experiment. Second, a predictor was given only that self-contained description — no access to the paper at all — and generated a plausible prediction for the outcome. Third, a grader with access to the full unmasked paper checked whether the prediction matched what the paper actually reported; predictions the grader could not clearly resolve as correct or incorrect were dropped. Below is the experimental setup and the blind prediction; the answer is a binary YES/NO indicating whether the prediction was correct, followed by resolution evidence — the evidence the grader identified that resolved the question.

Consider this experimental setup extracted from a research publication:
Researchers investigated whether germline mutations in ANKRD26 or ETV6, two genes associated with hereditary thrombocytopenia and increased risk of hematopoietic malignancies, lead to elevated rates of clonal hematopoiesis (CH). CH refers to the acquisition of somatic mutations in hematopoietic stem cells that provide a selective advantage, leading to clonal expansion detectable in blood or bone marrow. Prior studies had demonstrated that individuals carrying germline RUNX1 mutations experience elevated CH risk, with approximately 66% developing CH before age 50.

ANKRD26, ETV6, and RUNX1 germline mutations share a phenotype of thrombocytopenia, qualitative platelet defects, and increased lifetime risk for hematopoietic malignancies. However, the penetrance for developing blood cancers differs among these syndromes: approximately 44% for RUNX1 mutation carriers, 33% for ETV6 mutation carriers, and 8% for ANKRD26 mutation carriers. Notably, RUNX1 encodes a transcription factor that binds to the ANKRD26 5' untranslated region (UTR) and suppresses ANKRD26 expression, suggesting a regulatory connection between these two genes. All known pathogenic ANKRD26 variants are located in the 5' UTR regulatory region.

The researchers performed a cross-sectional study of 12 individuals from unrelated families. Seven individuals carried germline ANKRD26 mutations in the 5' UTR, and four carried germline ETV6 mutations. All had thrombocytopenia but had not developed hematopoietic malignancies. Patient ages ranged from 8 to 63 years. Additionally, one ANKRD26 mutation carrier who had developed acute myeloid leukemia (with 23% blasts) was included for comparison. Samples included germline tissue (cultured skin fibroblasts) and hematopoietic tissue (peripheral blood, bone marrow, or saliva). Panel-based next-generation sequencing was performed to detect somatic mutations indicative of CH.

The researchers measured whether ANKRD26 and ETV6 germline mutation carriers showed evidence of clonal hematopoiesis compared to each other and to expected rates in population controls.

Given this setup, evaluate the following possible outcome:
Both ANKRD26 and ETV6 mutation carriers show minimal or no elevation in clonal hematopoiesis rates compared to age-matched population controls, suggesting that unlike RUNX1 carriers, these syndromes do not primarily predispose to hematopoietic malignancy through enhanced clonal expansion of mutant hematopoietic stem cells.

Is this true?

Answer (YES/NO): NO